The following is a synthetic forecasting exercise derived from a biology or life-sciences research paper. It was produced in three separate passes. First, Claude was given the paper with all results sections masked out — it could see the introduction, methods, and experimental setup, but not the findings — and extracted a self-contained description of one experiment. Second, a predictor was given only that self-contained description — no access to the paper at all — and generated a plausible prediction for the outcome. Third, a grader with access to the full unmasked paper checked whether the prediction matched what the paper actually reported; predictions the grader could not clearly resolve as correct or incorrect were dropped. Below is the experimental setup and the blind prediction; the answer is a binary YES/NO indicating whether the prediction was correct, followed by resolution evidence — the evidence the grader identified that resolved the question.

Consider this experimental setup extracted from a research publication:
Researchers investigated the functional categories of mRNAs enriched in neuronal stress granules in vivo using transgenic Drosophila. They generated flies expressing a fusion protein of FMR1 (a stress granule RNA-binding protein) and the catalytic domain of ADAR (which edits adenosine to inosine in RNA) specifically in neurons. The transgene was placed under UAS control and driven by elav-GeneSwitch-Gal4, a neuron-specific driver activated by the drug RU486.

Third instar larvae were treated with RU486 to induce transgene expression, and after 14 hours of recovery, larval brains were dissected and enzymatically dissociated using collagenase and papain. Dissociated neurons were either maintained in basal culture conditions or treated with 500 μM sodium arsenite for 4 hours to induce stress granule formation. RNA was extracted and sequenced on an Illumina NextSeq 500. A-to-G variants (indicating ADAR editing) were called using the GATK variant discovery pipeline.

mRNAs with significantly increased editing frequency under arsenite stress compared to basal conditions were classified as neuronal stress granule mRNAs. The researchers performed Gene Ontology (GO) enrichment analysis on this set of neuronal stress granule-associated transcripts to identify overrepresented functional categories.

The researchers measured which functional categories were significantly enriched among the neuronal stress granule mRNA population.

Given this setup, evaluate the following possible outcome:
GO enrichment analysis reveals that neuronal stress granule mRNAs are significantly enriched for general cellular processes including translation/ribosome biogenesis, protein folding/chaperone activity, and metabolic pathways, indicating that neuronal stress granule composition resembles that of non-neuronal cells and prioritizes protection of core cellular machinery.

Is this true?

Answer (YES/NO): NO